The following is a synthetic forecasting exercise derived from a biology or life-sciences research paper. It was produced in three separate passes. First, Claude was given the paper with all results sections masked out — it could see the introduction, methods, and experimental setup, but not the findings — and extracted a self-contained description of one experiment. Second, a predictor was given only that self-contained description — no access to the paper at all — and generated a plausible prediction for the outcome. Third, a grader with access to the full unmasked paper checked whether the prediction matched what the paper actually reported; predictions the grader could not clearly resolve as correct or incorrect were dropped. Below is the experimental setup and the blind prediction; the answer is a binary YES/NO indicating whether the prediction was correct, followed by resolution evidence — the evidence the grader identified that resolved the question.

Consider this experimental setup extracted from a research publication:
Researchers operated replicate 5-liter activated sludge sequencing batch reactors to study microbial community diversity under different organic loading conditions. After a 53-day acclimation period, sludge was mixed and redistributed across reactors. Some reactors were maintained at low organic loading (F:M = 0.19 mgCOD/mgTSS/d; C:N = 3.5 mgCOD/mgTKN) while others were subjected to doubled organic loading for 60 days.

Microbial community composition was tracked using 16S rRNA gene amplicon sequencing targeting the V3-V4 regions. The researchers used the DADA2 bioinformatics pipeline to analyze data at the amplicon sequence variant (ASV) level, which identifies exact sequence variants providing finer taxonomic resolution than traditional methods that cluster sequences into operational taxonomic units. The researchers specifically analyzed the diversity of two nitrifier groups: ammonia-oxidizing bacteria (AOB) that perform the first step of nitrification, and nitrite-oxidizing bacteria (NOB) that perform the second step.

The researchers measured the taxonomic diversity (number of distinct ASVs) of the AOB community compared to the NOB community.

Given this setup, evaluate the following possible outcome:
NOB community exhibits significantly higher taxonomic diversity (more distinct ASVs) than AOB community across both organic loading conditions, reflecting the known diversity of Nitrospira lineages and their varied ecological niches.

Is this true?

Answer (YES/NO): NO